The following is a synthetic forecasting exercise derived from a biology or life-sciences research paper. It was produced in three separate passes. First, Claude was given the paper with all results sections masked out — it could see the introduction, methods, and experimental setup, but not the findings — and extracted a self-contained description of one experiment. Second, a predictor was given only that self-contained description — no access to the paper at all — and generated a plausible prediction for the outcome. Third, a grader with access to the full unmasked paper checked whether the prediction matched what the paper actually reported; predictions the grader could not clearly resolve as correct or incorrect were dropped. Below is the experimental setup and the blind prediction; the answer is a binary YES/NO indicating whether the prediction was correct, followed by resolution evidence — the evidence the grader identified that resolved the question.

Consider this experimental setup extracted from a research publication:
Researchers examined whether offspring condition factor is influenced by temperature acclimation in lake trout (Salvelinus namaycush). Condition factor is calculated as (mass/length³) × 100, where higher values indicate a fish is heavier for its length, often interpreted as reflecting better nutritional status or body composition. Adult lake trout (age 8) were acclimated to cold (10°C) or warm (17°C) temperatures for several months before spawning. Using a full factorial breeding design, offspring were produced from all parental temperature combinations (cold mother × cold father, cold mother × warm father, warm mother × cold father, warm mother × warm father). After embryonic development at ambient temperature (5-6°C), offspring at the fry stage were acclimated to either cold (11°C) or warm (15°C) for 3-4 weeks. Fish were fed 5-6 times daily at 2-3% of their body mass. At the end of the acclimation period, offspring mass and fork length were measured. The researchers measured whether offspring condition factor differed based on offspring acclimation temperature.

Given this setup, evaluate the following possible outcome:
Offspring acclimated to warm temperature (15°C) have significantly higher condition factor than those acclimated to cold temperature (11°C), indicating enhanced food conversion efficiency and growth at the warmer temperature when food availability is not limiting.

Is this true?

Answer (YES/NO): YES